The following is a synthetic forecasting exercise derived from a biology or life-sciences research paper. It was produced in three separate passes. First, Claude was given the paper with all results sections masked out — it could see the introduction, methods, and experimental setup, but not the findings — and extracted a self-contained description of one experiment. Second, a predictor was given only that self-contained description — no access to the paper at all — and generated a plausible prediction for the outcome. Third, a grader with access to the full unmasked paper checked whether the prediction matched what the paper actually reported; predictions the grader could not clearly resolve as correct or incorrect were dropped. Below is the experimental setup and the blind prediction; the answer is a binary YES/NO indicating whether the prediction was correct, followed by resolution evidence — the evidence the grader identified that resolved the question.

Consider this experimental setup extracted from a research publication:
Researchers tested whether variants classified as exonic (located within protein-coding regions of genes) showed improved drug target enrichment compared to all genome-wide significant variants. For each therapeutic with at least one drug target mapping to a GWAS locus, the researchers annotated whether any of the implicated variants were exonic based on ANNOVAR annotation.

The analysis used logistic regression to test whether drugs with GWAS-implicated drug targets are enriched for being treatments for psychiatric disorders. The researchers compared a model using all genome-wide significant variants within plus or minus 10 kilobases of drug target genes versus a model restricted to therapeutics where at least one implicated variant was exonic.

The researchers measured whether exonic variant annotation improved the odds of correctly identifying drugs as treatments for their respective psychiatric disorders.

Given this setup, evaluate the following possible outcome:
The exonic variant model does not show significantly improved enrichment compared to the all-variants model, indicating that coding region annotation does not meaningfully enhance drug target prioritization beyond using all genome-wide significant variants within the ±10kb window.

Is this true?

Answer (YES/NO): YES